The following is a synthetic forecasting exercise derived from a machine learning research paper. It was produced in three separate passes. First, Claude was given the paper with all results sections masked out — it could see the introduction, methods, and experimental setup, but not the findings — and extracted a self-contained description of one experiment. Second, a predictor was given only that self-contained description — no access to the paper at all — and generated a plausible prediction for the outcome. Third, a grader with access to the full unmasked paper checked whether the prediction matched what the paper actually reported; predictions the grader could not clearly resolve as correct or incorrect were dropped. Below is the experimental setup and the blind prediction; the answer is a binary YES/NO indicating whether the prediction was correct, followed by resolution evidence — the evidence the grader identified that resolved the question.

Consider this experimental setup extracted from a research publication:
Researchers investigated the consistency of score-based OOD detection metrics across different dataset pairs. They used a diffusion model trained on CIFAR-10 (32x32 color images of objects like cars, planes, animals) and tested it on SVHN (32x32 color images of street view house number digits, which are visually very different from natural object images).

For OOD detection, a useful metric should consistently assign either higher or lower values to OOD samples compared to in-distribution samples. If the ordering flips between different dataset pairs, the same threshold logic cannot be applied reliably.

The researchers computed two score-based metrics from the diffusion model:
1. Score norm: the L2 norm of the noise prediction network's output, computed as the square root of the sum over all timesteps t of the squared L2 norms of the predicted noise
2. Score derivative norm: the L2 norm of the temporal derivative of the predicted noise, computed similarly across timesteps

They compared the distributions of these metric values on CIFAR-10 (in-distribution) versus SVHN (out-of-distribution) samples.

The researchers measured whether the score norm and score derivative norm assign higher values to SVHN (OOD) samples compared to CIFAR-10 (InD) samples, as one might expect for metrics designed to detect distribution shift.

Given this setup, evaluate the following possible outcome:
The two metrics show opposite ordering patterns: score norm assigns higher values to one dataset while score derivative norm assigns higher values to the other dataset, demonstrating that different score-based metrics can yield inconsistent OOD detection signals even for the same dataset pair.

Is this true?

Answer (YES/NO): NO